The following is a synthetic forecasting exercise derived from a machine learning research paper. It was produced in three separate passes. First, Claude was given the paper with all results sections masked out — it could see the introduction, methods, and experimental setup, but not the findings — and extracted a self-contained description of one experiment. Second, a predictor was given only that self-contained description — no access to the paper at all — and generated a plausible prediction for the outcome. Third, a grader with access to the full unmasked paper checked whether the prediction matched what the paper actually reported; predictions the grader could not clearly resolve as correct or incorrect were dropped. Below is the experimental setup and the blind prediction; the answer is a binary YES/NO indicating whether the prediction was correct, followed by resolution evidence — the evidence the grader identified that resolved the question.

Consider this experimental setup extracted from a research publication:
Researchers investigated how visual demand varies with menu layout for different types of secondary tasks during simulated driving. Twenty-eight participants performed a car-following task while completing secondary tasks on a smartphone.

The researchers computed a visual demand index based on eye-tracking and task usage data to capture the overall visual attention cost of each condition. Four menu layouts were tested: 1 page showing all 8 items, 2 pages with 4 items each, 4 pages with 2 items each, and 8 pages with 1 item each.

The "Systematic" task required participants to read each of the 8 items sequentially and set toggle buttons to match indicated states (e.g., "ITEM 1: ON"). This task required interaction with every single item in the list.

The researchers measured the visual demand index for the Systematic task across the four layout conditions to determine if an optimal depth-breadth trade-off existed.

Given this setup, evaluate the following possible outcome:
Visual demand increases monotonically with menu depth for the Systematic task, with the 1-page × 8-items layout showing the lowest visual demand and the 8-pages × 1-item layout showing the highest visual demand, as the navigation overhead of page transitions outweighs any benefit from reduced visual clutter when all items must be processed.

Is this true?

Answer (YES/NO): YES